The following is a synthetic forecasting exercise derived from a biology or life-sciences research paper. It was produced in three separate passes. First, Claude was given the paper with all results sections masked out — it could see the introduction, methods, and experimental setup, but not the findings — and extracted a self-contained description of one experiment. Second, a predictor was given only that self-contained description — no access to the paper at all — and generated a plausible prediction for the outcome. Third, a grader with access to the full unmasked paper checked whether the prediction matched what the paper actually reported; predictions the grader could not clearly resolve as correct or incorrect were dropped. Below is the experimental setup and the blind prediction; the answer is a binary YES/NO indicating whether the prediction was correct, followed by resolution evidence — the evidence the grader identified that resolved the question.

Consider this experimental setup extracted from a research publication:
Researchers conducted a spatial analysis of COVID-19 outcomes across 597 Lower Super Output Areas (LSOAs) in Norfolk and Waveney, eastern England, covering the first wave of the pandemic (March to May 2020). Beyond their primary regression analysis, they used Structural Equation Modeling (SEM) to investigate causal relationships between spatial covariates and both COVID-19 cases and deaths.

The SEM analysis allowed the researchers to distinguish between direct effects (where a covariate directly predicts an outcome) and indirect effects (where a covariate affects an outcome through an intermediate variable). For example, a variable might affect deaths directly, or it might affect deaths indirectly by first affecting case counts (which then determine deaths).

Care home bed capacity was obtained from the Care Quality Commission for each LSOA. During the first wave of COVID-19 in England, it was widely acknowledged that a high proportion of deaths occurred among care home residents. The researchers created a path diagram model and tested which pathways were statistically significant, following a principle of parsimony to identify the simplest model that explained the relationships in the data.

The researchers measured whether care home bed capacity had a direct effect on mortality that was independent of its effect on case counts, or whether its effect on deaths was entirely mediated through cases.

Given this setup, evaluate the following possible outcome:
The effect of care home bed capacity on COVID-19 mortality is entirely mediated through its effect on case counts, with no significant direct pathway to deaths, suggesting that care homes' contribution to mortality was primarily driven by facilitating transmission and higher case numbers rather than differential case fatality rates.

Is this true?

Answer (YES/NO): NO